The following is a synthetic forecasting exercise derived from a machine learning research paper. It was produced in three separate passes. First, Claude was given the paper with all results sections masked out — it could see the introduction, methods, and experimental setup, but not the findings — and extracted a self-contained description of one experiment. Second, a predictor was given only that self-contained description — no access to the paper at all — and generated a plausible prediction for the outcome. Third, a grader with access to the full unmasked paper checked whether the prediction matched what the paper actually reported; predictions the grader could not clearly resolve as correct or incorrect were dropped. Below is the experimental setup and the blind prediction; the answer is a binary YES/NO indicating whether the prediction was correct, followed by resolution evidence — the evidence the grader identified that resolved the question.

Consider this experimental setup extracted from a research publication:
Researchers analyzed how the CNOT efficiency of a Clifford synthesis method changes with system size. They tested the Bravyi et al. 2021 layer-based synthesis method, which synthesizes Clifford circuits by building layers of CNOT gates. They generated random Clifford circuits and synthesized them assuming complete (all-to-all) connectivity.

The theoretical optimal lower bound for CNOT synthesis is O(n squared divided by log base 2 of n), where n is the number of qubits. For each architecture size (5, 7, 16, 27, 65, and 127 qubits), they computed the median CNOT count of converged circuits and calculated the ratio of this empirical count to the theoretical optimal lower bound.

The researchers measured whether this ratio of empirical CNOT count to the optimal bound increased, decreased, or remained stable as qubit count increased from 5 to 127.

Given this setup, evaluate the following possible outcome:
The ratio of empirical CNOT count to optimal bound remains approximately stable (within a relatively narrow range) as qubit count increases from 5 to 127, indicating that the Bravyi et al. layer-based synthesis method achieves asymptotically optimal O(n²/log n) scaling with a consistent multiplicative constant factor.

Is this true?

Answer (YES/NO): NO